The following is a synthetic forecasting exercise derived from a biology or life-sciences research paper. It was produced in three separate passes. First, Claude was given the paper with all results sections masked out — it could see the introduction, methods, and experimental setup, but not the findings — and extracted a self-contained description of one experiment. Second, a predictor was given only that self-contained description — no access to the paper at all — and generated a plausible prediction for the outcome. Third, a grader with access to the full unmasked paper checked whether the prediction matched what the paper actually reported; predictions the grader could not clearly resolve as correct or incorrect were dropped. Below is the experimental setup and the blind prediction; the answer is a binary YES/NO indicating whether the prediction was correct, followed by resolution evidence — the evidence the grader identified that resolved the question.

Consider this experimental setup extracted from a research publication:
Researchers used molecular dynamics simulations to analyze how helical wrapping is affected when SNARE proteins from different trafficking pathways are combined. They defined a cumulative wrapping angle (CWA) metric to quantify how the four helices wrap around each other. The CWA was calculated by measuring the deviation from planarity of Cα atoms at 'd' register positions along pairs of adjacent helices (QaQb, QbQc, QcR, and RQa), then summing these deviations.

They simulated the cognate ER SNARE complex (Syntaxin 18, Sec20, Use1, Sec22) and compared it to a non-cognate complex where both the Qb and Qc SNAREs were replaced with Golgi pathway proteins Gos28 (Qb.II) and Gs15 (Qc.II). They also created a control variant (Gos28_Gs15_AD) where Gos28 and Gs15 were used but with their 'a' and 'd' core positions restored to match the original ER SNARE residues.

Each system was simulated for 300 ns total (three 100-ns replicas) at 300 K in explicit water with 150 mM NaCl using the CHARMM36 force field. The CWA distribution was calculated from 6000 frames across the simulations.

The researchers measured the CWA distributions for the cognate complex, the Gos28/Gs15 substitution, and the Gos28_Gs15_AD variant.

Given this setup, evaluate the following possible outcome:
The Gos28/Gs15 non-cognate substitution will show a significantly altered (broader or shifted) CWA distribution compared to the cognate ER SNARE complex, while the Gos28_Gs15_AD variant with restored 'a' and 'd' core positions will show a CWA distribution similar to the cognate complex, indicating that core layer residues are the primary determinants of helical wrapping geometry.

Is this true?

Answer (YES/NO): NO